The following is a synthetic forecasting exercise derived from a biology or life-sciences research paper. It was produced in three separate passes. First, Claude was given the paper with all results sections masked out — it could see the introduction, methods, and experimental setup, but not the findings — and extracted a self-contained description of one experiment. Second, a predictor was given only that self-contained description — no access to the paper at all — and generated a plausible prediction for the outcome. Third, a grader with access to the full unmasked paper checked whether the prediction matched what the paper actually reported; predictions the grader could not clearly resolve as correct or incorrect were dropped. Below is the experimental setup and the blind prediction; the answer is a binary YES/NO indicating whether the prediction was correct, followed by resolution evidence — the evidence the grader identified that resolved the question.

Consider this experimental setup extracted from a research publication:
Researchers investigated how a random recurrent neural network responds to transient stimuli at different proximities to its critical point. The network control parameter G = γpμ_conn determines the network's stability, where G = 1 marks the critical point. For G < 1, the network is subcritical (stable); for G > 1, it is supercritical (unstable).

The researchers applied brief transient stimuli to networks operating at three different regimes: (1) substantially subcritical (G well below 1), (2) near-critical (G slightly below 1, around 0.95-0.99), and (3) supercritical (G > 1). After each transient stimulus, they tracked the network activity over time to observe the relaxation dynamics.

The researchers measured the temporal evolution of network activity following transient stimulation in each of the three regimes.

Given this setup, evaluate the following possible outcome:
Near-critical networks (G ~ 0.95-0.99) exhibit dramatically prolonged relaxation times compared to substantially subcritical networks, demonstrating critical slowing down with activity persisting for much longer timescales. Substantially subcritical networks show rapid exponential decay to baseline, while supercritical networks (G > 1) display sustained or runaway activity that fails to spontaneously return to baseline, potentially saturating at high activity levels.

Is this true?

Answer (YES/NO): YES